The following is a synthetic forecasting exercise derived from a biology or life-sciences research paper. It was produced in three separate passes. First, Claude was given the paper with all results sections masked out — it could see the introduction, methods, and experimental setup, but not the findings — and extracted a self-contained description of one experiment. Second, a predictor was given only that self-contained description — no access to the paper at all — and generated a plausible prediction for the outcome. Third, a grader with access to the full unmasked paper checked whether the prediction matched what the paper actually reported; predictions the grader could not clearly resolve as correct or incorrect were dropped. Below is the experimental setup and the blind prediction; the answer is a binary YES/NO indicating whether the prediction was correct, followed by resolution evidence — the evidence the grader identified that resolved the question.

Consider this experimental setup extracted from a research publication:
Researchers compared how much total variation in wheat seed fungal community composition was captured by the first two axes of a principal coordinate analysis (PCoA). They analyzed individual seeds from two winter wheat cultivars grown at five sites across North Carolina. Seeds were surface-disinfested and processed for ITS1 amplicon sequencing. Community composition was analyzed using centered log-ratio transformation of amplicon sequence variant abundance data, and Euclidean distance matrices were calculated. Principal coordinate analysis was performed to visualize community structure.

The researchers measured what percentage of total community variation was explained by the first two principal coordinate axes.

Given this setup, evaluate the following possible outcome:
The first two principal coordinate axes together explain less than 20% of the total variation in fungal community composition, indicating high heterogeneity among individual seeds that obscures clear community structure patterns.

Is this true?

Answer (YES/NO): NO